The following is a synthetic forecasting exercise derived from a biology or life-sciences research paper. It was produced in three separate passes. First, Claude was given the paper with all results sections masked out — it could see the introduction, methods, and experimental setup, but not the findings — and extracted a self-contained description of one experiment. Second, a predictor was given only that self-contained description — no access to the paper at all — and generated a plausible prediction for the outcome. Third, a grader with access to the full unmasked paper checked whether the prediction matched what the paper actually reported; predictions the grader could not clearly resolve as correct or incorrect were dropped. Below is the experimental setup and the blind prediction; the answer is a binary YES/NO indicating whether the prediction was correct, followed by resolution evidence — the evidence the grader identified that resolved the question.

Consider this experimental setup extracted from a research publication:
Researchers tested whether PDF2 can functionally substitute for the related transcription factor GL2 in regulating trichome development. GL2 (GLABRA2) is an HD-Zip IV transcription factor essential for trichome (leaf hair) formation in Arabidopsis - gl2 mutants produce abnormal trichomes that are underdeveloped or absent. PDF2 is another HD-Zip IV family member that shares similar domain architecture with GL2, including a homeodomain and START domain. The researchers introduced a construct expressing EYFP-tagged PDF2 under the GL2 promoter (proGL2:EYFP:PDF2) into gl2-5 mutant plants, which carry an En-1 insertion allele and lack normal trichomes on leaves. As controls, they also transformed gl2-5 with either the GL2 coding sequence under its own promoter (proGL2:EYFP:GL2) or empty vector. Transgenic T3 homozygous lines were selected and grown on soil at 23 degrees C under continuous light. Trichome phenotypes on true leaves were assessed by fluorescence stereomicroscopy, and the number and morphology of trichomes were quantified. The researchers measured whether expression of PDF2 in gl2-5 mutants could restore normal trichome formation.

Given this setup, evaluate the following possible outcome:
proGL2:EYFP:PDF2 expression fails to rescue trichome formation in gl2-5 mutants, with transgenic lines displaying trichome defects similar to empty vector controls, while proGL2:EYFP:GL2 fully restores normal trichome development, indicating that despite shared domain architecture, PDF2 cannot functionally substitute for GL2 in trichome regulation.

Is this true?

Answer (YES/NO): NO